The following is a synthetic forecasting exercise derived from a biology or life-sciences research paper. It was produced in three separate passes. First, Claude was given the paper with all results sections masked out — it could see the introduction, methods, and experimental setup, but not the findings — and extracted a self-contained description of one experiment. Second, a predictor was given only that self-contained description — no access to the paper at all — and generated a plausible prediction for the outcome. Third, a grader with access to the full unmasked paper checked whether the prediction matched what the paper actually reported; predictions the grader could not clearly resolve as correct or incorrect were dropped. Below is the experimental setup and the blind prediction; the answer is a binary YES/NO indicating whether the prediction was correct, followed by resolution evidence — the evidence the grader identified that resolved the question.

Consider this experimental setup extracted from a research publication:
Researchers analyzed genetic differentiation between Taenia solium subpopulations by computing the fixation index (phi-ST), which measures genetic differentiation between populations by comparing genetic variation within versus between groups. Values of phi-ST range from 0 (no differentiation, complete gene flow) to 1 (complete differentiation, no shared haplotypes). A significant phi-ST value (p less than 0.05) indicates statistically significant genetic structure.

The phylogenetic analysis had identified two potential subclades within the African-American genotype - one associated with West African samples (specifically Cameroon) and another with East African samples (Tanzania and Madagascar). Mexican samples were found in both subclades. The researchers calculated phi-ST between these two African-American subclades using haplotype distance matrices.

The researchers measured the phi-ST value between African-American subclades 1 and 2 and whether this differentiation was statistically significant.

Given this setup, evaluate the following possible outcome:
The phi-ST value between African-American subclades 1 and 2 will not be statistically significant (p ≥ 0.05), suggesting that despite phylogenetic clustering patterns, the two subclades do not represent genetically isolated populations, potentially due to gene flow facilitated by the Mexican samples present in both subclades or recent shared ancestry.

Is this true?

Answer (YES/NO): NO